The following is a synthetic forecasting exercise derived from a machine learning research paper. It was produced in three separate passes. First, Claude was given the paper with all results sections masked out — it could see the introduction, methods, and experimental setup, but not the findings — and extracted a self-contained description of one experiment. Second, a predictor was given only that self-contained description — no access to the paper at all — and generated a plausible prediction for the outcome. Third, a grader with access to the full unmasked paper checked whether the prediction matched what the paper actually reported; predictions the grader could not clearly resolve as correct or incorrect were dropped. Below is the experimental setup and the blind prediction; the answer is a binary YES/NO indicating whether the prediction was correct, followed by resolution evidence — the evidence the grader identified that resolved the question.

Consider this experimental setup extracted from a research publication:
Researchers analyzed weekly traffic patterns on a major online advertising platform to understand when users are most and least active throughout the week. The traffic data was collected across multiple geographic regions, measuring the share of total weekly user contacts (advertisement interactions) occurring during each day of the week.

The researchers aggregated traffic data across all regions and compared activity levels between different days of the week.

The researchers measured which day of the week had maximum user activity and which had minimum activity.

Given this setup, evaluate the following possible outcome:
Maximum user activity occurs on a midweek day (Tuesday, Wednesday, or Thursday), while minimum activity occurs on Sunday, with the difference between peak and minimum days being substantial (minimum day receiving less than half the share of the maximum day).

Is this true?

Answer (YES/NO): NO